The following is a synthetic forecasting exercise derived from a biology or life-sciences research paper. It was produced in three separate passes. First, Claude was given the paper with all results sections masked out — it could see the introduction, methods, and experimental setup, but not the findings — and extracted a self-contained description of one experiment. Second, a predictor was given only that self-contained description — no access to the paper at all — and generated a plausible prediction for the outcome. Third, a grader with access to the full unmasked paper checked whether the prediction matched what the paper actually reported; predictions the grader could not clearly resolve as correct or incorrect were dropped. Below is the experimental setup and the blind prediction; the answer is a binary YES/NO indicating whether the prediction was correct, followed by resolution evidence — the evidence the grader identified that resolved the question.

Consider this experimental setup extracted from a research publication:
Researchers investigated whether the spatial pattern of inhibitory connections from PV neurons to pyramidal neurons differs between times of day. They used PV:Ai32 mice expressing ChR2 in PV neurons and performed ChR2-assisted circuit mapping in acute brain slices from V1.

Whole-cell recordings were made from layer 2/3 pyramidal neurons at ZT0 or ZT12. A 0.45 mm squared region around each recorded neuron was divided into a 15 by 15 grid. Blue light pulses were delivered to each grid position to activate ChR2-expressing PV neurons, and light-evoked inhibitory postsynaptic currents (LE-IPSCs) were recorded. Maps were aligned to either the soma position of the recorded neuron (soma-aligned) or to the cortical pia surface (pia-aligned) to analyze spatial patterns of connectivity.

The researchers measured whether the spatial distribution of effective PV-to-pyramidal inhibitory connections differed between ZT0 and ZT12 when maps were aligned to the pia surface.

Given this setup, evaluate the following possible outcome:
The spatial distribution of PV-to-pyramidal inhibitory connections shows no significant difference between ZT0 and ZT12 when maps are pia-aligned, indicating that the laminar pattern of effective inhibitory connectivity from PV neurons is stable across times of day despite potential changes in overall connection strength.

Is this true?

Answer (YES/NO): NO